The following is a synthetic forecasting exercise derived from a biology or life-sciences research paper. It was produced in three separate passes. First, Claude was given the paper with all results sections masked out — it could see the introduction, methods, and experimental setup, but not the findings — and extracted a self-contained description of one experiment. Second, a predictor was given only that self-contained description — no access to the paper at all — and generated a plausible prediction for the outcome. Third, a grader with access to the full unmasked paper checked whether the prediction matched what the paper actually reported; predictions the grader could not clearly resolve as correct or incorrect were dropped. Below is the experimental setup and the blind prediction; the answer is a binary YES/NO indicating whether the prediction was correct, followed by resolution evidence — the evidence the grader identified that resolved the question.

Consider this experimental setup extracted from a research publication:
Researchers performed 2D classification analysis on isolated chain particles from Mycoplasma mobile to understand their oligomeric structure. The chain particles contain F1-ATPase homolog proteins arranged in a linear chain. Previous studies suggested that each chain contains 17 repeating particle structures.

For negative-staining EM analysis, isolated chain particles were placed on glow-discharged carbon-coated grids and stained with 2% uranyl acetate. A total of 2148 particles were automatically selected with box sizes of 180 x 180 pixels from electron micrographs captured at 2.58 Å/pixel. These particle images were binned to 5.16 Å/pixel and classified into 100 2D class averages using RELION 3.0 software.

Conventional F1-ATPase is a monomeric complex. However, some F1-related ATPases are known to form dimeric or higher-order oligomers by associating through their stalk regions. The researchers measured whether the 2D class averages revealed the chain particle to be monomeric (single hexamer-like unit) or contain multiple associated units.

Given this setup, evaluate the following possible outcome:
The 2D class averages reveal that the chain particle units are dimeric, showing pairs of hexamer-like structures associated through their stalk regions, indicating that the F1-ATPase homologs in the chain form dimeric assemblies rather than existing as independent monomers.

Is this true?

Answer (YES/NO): NO